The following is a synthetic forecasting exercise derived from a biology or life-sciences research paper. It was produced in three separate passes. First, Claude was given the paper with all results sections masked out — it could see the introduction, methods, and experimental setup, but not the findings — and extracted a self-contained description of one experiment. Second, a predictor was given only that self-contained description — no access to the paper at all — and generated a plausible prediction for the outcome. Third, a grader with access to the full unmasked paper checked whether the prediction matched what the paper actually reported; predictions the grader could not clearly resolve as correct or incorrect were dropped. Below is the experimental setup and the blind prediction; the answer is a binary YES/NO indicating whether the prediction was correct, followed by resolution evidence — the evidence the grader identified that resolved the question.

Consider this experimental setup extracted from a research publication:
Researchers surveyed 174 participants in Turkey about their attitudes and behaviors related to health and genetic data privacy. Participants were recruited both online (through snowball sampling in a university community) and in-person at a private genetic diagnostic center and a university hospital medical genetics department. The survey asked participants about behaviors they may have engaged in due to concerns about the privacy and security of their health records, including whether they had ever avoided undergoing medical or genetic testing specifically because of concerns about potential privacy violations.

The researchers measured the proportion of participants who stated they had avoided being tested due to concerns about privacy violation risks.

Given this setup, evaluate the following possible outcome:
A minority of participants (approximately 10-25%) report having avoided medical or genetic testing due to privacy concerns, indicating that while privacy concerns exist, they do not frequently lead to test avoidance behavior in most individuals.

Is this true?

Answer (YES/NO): YES